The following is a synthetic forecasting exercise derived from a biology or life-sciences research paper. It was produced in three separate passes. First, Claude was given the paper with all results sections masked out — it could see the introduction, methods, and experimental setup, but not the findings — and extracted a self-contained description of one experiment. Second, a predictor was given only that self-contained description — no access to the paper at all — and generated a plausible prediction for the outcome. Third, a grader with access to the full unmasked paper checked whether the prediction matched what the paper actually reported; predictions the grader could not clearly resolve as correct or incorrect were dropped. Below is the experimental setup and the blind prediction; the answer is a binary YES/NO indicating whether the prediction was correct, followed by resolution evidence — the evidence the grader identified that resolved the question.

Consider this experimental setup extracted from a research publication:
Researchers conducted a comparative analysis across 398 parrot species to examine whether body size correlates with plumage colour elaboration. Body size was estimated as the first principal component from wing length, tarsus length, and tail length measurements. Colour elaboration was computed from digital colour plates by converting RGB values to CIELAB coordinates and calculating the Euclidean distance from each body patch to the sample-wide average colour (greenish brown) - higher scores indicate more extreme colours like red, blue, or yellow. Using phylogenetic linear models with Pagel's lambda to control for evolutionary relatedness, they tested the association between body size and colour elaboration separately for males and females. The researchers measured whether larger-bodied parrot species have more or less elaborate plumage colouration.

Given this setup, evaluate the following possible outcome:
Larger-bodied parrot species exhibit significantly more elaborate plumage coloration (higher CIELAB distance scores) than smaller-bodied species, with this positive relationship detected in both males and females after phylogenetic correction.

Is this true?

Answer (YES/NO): YES